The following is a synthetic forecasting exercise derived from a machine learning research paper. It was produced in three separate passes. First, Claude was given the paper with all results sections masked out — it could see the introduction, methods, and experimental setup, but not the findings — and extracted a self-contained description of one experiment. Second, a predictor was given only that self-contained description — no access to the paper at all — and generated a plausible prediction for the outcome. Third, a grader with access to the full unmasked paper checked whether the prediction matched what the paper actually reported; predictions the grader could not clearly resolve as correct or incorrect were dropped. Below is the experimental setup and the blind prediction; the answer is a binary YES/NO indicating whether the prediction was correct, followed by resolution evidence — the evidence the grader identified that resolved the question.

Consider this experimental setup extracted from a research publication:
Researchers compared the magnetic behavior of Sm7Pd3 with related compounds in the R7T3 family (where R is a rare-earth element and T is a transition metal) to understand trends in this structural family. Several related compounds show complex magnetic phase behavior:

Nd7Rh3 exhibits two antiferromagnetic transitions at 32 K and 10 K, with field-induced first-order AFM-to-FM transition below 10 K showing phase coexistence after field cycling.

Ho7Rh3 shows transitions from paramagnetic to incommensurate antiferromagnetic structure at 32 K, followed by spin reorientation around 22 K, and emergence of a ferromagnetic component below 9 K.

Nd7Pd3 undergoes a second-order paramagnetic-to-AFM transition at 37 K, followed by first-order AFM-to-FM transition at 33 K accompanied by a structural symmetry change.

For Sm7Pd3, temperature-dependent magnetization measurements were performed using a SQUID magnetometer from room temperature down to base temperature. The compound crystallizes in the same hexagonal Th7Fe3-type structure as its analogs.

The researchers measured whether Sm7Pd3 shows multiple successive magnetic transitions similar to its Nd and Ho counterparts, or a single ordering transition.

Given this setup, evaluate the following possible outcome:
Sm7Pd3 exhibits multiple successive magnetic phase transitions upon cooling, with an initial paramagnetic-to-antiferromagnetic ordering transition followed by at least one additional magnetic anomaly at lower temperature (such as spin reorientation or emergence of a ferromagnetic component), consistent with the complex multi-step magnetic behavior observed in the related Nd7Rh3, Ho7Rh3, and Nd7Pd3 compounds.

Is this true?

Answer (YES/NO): NO